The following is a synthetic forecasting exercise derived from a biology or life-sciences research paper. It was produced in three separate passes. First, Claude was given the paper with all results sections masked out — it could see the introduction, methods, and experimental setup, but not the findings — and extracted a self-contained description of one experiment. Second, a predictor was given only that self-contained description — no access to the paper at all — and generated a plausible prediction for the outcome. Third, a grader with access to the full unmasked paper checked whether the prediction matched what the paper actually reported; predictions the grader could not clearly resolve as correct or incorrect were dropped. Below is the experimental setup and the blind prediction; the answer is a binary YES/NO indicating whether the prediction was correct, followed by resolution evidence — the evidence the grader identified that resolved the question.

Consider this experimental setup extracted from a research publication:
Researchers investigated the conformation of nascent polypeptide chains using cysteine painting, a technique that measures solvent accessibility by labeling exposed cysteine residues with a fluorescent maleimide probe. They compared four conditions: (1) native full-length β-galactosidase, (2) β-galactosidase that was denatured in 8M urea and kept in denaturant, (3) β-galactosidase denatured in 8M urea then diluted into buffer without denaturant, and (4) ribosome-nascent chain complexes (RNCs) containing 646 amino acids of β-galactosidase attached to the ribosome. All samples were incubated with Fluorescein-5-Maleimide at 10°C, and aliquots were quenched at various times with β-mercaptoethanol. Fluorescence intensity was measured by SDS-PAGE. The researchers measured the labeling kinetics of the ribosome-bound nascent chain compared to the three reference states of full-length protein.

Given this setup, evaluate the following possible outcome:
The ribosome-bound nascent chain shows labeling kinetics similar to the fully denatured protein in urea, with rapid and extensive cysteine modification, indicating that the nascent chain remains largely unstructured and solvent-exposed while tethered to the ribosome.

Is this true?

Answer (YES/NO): NO